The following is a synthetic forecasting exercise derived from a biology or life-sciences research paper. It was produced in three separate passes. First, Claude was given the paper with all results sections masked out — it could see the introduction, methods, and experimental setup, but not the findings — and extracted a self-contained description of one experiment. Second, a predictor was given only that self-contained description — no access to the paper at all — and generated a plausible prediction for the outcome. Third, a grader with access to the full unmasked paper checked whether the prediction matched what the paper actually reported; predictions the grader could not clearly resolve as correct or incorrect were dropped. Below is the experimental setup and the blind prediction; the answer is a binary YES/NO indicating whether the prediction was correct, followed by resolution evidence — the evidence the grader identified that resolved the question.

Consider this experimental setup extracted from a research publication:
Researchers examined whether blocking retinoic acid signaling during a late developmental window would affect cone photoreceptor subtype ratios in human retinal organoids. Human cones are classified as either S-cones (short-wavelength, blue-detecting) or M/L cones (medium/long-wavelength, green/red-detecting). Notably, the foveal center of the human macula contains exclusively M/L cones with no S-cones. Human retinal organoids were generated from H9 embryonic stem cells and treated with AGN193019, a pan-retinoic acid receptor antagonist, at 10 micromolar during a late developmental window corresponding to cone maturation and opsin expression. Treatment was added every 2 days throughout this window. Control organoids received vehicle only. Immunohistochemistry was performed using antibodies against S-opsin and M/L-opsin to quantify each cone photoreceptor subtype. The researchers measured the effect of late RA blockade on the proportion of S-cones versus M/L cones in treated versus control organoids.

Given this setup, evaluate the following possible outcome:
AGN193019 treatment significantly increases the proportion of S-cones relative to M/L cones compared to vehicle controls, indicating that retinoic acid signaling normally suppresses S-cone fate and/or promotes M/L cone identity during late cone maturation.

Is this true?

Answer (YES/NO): NO